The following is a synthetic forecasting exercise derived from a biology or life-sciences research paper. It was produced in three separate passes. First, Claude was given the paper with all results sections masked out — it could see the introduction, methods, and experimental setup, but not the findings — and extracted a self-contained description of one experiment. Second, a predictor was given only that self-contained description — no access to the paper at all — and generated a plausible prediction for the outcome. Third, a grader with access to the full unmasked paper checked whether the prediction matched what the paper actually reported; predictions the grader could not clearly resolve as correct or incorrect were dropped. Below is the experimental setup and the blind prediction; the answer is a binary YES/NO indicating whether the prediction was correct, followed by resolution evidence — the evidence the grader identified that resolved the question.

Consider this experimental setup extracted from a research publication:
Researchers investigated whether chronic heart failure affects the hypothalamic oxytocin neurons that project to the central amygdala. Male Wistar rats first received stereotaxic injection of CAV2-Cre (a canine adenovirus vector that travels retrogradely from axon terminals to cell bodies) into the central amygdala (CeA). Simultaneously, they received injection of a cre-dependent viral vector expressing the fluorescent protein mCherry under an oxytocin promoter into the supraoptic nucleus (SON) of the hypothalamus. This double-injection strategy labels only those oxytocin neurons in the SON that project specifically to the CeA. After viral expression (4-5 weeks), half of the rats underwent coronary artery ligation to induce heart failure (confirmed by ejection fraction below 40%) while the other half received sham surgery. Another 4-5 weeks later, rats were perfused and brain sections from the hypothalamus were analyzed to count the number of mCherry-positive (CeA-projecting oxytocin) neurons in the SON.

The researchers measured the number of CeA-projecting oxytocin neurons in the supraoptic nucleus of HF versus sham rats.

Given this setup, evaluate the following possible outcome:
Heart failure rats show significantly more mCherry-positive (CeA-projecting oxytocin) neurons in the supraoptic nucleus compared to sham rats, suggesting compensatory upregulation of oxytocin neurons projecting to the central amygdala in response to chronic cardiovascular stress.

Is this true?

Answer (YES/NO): NO